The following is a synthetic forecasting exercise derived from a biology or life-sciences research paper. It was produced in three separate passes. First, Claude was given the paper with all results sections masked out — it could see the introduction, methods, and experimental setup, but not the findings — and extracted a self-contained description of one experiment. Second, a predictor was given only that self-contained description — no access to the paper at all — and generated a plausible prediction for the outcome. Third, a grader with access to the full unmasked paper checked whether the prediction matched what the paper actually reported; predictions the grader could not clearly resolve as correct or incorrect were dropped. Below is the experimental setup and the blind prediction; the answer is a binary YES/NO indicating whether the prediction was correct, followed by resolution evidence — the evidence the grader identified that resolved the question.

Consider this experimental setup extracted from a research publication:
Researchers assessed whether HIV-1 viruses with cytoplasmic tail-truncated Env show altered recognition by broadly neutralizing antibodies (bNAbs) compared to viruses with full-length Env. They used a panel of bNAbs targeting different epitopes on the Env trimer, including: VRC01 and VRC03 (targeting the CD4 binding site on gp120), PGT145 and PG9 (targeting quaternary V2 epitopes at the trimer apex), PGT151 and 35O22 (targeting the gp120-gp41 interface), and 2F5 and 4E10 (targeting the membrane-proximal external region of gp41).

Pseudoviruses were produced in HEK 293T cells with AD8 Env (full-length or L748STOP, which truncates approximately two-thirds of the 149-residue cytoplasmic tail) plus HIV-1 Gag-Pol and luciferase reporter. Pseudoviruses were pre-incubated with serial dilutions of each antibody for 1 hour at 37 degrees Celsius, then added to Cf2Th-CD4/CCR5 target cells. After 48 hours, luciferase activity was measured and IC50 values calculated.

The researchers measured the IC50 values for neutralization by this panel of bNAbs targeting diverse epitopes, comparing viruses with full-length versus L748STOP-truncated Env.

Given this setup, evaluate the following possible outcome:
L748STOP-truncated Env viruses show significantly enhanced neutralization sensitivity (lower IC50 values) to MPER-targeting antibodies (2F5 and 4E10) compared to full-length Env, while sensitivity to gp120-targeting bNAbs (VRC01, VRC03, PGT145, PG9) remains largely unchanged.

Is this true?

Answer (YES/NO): NO